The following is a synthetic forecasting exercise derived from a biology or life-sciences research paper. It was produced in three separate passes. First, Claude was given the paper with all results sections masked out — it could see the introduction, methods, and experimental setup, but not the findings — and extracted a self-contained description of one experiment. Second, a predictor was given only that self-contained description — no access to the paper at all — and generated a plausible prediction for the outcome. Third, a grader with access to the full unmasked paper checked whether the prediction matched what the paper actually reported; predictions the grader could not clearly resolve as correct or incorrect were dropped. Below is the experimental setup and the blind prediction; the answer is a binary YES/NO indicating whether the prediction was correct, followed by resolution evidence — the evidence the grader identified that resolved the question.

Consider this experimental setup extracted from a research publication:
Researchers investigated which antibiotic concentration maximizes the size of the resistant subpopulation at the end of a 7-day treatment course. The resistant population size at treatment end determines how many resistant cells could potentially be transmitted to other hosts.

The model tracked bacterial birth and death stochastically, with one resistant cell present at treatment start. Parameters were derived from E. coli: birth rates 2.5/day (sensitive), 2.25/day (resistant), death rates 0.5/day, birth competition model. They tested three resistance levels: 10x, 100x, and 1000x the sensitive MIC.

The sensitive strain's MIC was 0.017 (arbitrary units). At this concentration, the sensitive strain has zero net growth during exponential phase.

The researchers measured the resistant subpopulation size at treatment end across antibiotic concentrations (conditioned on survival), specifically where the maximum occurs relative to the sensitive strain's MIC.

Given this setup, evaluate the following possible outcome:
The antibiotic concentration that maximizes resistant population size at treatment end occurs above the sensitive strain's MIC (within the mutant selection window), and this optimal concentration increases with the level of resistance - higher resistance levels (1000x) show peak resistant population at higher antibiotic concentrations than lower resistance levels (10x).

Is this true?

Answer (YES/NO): NO